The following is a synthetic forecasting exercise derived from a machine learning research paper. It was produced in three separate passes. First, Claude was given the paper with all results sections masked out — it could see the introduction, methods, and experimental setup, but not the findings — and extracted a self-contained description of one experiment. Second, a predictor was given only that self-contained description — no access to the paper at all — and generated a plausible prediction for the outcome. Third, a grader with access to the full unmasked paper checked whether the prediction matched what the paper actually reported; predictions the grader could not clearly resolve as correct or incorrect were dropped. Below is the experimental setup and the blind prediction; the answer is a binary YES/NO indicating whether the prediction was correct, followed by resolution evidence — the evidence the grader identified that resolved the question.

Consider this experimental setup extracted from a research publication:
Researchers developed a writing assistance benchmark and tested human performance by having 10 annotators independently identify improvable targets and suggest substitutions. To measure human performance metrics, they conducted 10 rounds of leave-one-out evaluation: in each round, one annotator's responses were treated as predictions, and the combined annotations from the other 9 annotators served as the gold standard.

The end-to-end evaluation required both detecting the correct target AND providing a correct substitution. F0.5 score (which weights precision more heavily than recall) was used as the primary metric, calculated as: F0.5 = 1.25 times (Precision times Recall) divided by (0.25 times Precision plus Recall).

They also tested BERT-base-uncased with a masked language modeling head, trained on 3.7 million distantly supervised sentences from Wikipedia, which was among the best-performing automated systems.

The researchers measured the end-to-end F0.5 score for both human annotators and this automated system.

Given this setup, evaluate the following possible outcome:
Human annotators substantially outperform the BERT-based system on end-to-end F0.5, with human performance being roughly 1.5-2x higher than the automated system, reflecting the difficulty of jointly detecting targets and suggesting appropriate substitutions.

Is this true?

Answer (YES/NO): YES